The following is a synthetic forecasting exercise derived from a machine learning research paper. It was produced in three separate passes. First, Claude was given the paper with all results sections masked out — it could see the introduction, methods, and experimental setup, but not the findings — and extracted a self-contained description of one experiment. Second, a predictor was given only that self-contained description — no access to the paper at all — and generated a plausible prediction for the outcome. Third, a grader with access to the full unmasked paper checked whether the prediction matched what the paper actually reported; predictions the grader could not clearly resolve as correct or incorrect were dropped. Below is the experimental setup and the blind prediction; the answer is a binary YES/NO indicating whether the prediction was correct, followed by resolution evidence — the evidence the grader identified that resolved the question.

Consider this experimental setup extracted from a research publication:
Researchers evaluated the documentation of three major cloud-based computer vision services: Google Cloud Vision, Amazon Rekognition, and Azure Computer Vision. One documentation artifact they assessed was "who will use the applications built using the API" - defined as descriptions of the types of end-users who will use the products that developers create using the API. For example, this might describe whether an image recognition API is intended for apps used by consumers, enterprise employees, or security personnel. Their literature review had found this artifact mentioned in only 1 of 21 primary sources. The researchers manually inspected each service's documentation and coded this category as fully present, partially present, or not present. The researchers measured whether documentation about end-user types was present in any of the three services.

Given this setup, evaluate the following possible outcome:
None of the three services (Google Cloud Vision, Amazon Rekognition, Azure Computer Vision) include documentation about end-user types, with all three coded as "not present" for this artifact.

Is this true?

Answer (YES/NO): YES